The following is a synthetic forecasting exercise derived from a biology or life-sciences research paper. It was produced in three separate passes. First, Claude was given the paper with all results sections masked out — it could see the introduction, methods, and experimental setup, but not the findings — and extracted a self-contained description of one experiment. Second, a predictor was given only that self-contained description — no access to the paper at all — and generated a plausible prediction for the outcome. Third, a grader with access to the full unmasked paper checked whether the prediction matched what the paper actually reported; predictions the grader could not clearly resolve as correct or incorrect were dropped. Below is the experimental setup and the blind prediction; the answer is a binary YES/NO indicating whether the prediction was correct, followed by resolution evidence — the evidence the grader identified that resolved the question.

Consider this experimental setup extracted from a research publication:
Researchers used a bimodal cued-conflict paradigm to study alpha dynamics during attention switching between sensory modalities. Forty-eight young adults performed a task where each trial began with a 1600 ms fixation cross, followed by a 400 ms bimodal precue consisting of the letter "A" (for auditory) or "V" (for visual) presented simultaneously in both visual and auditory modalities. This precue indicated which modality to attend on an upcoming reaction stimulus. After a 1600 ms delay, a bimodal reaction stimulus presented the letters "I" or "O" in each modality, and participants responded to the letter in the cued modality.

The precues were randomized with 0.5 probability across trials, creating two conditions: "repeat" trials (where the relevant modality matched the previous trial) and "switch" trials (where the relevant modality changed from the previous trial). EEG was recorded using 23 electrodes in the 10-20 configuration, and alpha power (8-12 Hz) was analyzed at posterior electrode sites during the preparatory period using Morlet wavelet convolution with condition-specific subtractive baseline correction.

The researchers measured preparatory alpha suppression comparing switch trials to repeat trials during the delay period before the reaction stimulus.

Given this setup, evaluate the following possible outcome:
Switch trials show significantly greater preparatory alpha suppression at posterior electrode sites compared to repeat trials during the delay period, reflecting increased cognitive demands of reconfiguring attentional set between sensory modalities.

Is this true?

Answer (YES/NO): NO